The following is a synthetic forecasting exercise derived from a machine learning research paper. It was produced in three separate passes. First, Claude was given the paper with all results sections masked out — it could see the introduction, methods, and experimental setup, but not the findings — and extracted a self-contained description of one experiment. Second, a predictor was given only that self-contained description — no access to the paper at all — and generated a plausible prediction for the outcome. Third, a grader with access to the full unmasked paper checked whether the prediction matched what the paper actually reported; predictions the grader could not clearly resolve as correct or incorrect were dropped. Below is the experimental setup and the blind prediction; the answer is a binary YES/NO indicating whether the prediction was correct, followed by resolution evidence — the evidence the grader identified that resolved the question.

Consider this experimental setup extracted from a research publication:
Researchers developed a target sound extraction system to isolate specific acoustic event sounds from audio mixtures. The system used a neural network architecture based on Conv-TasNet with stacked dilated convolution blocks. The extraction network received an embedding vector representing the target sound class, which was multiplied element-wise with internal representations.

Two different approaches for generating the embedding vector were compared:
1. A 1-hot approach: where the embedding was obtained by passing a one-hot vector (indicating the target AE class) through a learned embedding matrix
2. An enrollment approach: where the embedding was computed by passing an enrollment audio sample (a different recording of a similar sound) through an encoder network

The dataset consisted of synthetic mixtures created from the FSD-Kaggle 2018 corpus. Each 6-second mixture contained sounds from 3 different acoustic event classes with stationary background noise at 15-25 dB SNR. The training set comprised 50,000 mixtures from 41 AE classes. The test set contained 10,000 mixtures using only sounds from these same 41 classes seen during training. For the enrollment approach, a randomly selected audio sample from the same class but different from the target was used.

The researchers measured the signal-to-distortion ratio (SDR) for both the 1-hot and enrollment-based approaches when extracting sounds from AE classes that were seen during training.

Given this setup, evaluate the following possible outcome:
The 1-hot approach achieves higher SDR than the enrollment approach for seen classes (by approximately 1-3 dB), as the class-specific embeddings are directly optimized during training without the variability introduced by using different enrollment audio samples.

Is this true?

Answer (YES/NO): YES